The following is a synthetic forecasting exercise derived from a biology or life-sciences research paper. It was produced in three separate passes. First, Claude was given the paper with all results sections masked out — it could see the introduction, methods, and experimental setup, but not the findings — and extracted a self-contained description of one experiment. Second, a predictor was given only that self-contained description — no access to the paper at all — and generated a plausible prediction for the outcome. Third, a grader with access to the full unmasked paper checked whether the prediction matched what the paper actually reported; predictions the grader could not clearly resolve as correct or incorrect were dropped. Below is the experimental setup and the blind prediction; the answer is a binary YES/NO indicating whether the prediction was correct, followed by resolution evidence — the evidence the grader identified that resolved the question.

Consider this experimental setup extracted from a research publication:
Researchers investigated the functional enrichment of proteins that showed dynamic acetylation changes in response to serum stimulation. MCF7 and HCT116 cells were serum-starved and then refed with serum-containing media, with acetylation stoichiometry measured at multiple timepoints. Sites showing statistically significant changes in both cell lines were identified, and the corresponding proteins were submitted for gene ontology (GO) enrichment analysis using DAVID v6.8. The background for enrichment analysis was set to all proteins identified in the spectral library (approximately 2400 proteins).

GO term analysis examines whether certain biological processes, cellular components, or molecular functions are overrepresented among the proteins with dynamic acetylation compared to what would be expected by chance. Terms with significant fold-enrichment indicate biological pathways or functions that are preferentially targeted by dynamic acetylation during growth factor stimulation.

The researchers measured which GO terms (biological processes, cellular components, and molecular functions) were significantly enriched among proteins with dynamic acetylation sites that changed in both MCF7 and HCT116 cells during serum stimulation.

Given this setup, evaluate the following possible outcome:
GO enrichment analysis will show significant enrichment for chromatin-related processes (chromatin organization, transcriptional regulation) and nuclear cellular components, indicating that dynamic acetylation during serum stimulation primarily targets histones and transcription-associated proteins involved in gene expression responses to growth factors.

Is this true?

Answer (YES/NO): NO